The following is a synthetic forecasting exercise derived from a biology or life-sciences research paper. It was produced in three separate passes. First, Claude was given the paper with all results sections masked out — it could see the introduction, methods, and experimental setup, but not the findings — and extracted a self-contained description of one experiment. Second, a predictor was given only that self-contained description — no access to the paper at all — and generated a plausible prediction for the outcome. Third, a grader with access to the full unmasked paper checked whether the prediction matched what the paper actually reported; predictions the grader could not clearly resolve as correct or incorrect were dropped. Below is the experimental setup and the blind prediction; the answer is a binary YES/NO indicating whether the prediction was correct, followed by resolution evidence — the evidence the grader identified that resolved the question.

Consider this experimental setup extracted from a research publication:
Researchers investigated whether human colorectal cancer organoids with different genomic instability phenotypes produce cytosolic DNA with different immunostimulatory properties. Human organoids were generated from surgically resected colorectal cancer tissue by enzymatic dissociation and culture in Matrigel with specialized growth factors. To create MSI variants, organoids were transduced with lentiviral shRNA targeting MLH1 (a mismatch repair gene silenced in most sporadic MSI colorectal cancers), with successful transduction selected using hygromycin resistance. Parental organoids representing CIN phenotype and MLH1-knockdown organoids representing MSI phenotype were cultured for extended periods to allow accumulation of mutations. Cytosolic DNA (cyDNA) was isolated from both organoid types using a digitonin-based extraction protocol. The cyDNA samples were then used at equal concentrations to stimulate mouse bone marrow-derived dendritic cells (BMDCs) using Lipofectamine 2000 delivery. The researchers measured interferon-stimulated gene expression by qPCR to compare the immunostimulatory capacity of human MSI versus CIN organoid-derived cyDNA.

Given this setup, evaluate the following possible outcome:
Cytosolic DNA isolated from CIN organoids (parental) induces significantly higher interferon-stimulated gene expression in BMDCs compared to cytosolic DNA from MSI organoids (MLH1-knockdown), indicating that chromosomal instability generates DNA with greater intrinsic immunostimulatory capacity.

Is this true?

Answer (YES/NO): NO